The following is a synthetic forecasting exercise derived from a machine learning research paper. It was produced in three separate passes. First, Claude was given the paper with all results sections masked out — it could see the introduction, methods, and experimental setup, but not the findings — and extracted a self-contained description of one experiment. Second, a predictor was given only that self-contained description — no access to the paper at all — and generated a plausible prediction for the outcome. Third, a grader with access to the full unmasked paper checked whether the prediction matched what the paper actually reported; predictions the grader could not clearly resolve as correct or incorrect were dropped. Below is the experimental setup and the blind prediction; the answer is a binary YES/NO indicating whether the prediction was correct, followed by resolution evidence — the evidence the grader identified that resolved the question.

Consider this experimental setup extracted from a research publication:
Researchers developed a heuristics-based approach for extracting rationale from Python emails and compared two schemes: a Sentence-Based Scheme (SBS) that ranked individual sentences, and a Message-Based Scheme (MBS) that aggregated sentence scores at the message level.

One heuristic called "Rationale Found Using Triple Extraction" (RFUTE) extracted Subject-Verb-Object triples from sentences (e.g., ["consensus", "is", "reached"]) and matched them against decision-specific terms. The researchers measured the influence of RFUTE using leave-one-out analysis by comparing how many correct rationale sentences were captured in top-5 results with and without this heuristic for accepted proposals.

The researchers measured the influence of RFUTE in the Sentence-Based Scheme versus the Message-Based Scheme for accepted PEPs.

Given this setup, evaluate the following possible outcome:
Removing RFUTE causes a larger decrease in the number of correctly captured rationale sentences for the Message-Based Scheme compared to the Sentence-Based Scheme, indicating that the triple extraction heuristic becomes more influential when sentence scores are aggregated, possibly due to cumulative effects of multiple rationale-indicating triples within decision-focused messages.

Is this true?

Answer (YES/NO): YES